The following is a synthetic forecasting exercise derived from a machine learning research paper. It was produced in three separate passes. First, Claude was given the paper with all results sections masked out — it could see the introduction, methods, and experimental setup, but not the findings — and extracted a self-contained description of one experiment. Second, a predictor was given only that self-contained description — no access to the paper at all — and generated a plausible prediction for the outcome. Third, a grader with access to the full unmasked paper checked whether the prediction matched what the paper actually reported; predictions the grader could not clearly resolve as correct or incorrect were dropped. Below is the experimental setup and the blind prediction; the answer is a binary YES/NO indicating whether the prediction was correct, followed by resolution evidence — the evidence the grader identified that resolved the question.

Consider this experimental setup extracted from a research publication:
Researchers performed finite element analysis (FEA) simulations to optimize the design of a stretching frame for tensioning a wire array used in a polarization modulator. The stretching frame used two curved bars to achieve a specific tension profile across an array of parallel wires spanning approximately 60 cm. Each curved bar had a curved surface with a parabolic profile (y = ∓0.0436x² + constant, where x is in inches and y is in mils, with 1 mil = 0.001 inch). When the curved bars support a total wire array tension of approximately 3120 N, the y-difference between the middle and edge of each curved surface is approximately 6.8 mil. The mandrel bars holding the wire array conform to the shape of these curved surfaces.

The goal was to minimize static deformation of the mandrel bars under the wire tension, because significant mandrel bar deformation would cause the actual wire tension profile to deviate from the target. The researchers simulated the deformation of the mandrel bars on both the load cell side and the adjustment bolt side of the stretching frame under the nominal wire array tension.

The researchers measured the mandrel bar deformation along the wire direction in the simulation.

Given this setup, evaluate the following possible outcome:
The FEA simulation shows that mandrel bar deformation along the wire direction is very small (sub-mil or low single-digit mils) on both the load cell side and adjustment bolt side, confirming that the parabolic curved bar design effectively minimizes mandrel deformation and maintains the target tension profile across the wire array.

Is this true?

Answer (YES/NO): YES